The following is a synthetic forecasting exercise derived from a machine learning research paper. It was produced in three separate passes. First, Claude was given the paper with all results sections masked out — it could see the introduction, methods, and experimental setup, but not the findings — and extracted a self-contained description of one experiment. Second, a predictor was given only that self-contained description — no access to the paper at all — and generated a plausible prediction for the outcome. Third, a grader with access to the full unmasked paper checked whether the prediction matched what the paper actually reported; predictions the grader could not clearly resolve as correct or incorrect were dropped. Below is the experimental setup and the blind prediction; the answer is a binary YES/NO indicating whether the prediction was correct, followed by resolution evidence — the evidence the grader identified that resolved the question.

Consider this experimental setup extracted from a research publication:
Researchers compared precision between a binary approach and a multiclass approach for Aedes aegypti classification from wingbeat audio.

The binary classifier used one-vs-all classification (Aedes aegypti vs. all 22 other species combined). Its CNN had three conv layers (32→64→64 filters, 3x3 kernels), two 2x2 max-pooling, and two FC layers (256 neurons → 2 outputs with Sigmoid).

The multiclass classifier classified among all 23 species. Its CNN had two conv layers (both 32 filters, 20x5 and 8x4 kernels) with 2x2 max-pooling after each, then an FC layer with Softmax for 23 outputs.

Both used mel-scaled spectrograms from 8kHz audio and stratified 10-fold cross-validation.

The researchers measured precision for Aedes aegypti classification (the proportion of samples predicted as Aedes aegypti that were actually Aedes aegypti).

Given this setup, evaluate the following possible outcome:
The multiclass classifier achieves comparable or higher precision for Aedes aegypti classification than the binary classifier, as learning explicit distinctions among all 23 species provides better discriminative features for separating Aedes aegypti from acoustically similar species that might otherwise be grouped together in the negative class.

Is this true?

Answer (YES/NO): YES